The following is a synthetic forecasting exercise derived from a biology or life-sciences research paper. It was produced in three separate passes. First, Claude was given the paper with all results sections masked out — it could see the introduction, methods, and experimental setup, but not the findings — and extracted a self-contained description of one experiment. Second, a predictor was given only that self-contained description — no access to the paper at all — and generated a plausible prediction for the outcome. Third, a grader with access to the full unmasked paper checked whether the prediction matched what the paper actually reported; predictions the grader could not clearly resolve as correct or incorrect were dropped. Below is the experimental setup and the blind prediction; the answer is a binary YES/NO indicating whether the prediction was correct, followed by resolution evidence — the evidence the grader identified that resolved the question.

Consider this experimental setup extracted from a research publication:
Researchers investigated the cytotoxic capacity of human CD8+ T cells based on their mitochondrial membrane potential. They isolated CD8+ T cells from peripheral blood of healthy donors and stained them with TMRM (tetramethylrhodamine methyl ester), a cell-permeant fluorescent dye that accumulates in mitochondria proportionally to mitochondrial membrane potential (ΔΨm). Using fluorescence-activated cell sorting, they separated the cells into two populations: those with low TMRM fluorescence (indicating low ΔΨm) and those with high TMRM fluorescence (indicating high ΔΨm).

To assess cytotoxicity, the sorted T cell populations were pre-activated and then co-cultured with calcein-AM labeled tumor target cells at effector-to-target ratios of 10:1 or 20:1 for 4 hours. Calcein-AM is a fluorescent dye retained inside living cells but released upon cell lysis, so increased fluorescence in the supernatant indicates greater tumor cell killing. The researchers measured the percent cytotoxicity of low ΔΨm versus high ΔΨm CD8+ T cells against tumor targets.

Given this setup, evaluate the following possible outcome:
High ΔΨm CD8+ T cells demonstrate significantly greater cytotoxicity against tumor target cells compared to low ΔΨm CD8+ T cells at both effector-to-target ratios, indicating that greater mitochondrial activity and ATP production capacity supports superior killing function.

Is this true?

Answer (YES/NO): NO